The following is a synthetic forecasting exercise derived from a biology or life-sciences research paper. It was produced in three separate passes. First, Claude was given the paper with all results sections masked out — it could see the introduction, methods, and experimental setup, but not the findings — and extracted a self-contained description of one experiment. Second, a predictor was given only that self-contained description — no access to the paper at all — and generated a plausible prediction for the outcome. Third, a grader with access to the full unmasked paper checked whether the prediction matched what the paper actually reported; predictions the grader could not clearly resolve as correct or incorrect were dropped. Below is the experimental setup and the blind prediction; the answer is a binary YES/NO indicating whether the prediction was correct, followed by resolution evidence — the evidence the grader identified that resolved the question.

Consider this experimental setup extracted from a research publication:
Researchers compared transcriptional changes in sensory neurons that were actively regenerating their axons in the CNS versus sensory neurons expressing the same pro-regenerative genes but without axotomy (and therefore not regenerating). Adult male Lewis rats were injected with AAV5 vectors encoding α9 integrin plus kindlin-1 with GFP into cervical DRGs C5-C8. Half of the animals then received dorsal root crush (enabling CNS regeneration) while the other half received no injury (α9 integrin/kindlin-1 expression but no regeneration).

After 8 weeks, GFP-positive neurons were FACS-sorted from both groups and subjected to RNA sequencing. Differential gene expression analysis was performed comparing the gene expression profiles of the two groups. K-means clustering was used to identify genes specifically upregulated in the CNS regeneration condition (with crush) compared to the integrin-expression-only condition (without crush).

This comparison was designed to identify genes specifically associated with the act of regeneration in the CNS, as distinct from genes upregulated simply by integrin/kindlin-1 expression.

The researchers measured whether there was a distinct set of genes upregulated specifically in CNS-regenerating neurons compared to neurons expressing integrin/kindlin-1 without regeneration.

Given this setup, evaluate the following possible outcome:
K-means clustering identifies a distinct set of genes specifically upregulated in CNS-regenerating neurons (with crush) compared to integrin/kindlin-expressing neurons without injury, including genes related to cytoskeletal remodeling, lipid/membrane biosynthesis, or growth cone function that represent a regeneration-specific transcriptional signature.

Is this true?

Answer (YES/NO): NO